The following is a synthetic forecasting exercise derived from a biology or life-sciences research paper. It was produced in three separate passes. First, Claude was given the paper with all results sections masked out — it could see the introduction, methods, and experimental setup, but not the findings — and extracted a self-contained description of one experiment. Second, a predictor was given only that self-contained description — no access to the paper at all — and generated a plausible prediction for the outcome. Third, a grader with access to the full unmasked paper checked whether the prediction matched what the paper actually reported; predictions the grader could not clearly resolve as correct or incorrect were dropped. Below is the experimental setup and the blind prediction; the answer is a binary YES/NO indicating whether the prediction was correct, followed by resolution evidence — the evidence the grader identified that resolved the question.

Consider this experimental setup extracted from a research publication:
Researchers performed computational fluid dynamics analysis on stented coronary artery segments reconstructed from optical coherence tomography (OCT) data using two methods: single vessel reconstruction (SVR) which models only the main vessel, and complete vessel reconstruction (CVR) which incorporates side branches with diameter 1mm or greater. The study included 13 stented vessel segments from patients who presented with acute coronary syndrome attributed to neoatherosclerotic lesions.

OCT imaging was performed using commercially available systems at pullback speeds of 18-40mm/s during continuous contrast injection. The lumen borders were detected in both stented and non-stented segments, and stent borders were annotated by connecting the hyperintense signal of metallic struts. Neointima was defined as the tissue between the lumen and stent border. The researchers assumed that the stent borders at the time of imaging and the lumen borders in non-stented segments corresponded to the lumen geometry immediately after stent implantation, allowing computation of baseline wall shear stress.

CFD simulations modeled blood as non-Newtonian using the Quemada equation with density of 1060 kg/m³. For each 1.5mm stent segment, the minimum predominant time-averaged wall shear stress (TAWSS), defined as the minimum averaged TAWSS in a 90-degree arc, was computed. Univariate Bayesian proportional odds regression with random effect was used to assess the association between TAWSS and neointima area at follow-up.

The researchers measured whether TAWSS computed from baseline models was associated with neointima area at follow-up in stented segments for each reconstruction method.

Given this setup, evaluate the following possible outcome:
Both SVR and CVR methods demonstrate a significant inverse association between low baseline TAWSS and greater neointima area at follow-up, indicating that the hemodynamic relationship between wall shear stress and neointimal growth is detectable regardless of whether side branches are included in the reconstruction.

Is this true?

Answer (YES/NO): NO